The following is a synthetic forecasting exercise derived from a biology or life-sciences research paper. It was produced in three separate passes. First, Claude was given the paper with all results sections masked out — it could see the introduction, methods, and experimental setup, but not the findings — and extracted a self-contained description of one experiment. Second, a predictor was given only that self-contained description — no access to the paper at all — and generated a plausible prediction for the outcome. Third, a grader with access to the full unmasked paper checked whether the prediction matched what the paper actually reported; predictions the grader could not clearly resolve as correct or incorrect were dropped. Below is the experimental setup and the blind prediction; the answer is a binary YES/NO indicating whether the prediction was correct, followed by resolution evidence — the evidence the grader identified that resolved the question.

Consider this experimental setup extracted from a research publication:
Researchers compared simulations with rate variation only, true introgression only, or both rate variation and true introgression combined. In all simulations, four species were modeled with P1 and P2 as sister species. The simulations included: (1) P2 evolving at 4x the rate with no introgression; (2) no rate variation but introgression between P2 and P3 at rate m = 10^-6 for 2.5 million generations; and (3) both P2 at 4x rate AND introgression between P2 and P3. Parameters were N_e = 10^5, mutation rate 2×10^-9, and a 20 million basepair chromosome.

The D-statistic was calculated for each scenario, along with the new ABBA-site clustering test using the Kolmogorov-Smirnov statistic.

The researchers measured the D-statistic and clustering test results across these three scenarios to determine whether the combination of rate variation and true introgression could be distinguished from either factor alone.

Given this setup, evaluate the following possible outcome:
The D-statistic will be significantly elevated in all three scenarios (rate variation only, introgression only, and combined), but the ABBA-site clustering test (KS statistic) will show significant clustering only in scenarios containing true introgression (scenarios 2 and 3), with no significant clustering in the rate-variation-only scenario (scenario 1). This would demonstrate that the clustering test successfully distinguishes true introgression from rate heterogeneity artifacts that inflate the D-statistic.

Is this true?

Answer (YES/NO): YES